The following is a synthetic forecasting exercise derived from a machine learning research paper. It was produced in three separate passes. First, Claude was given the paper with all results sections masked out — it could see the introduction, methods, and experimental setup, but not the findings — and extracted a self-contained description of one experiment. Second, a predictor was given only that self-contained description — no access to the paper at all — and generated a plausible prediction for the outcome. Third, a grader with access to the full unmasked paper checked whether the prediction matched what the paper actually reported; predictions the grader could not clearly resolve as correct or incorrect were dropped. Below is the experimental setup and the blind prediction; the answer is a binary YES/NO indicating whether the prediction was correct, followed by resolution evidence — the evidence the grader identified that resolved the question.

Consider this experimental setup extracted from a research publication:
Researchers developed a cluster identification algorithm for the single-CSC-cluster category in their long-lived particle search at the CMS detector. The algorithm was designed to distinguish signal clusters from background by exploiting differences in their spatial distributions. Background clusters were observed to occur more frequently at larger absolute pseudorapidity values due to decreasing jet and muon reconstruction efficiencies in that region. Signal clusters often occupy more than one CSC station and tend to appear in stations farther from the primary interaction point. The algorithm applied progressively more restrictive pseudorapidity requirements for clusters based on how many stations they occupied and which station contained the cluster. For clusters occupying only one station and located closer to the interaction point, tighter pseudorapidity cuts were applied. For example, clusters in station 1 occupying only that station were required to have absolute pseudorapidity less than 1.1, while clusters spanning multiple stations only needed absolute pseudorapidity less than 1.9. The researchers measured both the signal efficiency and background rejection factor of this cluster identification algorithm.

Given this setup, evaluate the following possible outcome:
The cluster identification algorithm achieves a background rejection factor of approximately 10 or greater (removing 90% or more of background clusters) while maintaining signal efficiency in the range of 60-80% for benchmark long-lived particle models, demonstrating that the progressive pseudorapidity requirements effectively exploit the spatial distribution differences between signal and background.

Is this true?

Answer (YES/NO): NO